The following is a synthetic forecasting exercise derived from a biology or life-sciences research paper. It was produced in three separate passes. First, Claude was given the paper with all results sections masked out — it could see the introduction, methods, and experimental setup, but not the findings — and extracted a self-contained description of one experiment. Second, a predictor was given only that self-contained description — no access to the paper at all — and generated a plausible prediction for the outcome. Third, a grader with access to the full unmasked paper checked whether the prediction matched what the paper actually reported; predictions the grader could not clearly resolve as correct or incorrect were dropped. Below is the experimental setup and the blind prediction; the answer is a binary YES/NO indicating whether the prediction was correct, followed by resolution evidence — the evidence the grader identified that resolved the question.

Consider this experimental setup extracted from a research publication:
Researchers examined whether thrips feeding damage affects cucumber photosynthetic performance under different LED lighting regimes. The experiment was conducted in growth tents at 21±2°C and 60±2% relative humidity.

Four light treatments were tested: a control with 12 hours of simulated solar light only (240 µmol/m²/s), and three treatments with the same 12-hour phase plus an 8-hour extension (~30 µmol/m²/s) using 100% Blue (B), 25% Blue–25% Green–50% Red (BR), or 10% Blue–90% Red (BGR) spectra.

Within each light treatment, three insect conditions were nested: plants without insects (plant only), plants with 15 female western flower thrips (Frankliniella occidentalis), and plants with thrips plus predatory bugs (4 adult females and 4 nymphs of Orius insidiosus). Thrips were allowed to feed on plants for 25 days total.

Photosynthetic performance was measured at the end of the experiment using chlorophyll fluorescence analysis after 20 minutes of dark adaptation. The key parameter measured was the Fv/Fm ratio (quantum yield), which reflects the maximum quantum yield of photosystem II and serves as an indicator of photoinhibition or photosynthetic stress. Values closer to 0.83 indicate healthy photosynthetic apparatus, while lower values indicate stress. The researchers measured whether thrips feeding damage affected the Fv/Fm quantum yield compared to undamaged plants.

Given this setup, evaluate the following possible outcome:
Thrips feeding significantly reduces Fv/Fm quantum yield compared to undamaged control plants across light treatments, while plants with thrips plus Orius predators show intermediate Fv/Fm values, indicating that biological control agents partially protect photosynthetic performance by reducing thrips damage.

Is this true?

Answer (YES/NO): NO